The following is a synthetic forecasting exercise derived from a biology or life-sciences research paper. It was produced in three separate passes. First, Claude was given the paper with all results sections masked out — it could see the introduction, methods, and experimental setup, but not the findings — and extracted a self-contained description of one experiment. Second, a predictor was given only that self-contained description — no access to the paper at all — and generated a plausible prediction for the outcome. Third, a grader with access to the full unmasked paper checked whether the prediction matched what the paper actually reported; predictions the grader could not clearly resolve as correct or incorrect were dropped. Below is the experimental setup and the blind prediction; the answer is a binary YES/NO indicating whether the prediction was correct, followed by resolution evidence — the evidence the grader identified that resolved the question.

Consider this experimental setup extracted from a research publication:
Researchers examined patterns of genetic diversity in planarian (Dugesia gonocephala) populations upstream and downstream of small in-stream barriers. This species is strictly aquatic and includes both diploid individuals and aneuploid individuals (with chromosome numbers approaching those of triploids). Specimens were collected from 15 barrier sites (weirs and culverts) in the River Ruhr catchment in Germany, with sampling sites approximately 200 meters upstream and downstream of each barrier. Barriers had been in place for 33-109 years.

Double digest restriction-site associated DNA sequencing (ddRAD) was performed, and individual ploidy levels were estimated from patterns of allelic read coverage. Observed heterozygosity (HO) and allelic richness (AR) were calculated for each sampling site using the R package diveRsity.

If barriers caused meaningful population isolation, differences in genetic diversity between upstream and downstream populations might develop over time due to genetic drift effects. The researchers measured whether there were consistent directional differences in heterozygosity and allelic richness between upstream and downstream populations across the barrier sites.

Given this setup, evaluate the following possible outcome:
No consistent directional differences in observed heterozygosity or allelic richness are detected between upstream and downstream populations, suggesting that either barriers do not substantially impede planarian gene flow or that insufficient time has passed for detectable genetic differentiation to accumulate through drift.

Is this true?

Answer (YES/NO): YES